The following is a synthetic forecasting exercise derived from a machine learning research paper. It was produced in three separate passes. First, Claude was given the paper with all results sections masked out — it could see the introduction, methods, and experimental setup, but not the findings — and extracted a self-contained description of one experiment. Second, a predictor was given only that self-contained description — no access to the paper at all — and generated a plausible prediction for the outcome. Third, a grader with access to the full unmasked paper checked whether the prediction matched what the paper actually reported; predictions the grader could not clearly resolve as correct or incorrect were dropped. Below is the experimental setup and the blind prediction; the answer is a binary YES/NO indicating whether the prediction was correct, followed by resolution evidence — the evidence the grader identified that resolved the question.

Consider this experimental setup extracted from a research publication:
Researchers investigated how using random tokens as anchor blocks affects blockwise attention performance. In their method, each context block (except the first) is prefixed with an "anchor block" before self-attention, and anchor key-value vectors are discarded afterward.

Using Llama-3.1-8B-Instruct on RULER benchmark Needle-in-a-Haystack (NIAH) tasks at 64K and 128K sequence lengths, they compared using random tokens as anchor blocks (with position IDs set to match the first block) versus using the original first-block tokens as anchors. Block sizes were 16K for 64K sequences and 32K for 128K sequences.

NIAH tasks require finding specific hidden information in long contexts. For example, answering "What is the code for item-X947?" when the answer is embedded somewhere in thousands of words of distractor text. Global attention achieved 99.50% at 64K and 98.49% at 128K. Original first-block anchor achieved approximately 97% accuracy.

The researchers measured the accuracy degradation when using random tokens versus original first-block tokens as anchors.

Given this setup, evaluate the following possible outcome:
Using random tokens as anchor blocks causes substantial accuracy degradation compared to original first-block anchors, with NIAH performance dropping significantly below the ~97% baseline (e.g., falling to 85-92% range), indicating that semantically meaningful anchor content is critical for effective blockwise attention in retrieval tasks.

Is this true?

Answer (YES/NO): YES